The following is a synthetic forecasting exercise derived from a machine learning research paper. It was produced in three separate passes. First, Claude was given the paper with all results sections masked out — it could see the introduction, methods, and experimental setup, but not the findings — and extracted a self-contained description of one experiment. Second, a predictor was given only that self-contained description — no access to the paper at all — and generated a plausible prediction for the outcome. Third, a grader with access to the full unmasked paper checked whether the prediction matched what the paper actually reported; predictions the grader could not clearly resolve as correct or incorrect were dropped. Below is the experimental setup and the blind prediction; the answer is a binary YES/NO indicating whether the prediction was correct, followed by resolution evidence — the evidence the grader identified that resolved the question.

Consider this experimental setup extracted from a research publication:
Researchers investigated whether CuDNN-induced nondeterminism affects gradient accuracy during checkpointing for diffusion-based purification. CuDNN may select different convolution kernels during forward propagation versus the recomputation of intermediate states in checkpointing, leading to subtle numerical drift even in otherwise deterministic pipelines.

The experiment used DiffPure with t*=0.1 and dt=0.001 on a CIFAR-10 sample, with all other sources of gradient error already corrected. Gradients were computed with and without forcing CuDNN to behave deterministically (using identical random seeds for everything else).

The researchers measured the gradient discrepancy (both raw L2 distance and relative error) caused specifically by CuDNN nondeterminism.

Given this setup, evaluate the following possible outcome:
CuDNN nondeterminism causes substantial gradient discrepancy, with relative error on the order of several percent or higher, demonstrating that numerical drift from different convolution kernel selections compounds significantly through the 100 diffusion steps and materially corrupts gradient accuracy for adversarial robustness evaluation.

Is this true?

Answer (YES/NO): NO